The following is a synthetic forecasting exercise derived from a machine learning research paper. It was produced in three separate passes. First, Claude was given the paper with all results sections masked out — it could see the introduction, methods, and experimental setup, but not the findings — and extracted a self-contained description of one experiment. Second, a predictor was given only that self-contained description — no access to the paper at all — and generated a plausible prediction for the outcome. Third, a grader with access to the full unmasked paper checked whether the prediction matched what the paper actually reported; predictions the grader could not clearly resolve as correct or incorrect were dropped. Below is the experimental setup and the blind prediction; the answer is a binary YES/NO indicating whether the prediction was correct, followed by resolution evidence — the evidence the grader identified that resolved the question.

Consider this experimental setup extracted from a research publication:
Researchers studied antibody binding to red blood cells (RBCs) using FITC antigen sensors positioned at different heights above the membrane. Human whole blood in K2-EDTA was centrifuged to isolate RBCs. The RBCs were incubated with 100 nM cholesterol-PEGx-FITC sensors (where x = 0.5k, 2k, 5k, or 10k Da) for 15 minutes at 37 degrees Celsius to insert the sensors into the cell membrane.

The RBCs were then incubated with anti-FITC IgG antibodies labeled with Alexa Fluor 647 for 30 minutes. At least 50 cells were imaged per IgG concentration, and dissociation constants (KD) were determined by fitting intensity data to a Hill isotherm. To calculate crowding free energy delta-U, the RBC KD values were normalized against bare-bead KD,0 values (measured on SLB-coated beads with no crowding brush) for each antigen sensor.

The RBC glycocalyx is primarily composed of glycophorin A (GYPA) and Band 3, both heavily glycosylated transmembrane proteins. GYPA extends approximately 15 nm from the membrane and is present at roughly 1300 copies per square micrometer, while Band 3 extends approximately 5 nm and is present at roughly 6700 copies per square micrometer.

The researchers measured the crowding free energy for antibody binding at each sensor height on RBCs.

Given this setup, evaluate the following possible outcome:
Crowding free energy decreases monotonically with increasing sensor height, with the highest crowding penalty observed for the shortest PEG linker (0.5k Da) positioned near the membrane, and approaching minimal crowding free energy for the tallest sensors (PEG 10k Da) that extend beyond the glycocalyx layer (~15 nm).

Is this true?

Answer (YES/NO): NO